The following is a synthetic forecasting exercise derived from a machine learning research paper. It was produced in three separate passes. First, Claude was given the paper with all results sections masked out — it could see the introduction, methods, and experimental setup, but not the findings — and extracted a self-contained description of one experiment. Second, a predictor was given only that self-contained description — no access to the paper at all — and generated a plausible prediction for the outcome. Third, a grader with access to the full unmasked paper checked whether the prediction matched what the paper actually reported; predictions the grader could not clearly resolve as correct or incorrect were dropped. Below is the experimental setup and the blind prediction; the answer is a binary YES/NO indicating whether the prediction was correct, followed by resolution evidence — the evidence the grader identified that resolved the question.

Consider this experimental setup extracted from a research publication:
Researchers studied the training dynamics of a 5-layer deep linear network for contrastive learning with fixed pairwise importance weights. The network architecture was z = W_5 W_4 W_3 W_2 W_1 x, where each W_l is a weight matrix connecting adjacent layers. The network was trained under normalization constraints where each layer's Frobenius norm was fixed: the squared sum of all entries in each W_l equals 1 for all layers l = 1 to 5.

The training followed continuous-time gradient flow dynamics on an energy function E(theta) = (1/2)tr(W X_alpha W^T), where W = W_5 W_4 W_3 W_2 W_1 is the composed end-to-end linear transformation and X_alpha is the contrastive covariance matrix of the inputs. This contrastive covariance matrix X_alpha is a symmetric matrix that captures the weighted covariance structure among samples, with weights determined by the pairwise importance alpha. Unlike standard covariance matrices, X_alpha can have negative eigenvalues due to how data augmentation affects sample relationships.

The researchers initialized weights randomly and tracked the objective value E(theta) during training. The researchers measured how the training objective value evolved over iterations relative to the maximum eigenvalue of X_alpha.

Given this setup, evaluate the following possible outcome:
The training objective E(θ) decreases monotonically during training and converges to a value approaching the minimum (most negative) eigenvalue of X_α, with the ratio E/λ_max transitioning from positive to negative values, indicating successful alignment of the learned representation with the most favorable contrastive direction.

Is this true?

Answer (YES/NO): NO